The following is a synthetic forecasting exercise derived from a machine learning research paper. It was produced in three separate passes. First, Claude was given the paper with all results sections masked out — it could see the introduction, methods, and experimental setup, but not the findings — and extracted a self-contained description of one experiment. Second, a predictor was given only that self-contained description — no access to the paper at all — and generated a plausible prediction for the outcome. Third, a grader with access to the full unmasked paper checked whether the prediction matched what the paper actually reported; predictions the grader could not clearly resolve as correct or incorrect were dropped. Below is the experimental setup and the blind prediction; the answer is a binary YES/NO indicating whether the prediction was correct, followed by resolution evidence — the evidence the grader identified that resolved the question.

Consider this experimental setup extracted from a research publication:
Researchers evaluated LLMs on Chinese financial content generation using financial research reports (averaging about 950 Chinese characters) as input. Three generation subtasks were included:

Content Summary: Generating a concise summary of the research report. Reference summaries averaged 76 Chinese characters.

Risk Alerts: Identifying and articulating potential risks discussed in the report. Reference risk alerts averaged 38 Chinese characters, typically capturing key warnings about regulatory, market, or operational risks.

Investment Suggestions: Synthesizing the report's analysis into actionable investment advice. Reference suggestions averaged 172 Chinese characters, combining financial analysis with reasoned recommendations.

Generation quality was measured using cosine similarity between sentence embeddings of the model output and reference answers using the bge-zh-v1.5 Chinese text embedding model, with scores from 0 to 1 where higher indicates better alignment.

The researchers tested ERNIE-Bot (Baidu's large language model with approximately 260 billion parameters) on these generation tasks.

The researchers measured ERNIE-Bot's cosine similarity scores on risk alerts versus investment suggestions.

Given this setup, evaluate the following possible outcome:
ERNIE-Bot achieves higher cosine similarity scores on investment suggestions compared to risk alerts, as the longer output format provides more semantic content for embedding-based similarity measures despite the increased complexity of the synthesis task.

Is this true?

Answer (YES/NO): YES